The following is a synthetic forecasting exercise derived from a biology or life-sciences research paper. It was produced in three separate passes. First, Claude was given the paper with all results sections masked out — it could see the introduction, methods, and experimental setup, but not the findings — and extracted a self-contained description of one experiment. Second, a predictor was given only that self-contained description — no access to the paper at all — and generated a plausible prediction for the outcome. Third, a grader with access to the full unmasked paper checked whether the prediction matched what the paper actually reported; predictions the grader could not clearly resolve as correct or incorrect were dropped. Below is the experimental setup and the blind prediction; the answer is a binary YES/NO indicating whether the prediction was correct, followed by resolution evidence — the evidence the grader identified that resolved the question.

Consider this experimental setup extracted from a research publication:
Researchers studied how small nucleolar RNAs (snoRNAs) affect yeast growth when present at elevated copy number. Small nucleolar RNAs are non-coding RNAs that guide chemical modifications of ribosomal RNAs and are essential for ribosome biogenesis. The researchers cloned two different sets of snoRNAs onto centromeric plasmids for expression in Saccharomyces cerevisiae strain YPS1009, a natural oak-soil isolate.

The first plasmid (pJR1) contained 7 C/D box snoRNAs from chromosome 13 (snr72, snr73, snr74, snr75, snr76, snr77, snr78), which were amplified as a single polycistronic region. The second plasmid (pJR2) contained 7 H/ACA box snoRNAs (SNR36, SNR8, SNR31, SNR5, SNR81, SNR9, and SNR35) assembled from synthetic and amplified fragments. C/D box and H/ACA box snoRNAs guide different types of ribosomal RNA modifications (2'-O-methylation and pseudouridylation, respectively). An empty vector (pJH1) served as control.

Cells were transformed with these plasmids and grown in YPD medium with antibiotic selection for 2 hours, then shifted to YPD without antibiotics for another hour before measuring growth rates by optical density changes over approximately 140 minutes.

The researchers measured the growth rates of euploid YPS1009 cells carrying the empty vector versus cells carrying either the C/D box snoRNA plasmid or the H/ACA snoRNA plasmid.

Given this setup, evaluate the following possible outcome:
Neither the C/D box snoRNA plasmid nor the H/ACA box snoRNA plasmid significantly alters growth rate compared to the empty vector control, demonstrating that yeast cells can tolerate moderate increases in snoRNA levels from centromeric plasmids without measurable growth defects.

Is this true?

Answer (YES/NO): NO